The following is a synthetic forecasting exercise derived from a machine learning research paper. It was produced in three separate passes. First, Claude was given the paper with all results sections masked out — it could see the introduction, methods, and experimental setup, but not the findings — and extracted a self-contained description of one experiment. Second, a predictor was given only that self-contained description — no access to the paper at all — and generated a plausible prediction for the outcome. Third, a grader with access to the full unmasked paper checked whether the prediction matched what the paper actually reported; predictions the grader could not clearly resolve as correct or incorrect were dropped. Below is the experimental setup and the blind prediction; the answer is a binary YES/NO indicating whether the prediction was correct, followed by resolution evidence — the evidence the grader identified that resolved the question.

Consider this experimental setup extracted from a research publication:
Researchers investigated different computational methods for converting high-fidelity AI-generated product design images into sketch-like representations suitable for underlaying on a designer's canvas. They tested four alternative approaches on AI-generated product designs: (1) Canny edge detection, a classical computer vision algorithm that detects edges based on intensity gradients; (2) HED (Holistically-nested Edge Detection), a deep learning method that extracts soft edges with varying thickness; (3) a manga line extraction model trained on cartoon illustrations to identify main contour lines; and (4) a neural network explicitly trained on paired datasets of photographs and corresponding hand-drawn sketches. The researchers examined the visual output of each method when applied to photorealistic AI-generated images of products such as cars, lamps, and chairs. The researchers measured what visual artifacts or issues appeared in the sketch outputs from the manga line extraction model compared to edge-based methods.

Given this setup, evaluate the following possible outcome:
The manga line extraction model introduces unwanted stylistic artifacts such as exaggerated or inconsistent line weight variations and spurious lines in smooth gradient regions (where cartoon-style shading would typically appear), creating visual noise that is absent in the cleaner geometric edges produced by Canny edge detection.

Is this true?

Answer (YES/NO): NO